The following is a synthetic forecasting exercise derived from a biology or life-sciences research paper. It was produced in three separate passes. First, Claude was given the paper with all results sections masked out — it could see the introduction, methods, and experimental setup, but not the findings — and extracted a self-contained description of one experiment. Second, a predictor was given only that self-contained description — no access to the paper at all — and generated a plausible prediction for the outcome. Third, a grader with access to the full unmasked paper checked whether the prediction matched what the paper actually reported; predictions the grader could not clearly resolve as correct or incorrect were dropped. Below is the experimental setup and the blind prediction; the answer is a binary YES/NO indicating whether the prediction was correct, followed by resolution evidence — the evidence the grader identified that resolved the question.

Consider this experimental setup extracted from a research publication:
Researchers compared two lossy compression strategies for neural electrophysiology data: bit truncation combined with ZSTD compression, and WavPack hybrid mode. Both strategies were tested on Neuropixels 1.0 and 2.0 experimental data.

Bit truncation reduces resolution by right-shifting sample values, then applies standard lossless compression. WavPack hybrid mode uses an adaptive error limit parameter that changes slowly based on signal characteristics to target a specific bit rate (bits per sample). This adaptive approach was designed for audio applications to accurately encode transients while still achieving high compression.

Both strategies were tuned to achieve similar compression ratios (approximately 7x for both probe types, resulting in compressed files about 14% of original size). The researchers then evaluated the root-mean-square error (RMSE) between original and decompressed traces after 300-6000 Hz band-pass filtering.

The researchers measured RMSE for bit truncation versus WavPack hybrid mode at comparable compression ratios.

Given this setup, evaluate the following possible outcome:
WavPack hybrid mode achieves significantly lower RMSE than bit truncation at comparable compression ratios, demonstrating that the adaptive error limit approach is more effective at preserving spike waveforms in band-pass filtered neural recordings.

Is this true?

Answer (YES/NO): YES